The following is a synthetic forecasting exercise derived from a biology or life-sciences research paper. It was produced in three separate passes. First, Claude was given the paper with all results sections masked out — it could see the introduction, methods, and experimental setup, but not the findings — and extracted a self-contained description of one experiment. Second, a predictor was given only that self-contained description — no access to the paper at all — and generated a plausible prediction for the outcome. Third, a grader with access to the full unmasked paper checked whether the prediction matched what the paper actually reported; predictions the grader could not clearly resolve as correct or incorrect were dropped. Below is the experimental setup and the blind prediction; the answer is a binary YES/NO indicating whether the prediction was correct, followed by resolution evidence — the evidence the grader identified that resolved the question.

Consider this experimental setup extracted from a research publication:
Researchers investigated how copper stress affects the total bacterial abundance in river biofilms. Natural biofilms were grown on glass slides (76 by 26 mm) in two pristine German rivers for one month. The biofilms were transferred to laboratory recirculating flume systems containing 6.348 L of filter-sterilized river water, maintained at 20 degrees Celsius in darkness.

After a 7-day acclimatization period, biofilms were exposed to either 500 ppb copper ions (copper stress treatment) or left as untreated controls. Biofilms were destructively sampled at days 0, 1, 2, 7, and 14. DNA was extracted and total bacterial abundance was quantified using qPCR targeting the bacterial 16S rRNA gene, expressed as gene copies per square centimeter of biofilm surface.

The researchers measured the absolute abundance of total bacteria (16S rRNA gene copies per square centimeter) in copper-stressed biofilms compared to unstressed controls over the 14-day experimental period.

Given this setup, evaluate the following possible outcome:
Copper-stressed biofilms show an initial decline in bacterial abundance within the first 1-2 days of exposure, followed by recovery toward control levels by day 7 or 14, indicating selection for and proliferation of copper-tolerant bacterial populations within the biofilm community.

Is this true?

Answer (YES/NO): NO